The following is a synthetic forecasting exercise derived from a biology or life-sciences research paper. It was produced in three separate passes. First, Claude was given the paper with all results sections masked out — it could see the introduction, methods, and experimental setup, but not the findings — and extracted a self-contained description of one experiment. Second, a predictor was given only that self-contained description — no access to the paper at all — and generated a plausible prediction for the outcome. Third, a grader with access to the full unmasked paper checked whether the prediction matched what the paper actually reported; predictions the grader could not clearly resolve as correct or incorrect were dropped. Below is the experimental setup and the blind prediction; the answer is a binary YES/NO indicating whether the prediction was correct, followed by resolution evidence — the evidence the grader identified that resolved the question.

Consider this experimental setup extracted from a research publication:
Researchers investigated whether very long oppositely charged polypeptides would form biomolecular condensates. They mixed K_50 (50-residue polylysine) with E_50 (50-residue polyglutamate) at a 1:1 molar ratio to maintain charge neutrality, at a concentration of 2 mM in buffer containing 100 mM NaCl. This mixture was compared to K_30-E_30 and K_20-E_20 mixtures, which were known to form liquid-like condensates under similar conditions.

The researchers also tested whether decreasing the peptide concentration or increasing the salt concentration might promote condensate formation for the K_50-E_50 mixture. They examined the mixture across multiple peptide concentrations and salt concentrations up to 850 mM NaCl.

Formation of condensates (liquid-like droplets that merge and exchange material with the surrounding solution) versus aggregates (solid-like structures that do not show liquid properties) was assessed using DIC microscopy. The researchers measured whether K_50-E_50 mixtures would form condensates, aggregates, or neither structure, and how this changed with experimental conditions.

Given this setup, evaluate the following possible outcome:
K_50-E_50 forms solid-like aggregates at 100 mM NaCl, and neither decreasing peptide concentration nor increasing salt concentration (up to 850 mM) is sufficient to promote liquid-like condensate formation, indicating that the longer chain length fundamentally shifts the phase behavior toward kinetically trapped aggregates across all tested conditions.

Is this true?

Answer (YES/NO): NO